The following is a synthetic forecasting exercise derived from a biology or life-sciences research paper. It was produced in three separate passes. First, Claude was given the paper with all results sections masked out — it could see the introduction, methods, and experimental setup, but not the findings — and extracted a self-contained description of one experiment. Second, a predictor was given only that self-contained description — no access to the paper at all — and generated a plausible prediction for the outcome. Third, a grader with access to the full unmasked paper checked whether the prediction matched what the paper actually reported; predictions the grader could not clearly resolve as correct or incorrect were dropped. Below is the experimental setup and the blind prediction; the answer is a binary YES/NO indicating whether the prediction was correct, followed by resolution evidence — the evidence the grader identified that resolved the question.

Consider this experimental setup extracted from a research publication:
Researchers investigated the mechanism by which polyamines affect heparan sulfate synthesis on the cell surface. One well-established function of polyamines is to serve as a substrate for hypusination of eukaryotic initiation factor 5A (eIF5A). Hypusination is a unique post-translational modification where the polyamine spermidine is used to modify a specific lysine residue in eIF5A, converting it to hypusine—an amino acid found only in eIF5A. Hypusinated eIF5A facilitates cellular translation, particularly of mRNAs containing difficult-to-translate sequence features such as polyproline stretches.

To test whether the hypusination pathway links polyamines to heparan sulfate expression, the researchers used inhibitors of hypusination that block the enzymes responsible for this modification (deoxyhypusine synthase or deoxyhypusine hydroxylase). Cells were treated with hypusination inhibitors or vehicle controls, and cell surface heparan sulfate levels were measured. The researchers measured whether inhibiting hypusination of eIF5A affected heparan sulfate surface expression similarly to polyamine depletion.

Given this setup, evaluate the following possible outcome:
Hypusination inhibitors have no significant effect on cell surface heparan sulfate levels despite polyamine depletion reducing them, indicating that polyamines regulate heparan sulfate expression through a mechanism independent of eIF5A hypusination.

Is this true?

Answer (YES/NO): NO